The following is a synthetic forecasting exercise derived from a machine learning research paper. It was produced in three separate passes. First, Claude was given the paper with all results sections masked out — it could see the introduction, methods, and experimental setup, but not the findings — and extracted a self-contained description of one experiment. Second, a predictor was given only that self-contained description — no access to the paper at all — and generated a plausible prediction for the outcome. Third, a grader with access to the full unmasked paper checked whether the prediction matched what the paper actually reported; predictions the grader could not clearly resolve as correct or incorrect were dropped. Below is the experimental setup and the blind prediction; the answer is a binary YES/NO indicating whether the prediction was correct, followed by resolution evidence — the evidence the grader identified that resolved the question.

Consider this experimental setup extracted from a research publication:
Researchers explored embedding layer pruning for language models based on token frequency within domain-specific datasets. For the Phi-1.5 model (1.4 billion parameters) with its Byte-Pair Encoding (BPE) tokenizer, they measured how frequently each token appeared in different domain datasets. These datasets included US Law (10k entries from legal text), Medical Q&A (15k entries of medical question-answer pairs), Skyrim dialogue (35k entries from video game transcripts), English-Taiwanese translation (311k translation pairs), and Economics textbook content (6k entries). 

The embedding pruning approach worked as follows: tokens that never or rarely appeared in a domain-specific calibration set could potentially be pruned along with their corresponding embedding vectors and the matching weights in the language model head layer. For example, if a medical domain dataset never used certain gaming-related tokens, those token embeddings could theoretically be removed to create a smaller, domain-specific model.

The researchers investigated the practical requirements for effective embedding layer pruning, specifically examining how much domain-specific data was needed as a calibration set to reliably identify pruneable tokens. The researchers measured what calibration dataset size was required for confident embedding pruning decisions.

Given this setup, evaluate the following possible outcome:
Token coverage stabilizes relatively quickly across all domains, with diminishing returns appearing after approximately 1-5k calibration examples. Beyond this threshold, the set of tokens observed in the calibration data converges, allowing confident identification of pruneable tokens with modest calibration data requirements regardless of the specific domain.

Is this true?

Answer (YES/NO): NO